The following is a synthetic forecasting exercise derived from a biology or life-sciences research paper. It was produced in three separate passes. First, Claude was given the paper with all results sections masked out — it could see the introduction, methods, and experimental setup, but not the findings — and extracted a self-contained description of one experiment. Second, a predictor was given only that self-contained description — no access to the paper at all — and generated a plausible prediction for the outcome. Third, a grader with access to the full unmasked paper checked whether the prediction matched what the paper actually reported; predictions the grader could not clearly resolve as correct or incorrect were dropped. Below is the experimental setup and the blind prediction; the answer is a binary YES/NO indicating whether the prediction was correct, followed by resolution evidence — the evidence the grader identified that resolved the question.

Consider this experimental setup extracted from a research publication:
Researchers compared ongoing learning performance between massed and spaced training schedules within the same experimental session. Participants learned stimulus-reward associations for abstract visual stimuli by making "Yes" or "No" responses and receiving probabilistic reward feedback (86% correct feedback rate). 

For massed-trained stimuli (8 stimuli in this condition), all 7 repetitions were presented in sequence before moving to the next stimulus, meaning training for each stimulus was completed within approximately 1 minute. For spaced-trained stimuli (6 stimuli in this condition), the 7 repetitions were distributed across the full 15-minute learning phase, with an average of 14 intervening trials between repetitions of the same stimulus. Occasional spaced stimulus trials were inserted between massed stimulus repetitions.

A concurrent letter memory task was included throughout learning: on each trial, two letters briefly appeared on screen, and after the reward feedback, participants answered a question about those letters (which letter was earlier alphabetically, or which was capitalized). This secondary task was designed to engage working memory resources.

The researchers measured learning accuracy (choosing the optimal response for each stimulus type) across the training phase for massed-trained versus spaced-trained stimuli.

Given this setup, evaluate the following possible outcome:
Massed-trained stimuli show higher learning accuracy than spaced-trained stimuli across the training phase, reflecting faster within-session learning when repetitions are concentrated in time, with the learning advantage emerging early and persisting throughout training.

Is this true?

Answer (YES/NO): NO